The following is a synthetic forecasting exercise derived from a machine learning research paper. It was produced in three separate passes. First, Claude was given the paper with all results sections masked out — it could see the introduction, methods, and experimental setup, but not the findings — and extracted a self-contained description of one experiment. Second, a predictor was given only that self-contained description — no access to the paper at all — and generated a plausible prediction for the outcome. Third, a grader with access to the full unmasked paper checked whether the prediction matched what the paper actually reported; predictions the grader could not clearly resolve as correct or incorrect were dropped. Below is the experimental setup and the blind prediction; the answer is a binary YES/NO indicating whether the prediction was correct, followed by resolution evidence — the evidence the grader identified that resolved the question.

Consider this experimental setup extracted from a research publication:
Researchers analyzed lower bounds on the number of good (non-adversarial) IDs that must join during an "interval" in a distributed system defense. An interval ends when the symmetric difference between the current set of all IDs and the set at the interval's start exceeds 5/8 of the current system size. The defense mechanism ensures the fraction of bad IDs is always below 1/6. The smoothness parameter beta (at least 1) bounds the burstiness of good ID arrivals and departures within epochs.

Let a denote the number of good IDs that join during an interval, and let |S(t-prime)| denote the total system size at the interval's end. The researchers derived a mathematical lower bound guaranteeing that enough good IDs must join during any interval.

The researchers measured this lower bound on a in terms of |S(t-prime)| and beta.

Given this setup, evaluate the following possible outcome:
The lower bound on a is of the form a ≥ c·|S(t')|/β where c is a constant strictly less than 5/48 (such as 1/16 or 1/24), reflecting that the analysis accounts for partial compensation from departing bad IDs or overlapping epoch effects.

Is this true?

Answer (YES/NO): NO